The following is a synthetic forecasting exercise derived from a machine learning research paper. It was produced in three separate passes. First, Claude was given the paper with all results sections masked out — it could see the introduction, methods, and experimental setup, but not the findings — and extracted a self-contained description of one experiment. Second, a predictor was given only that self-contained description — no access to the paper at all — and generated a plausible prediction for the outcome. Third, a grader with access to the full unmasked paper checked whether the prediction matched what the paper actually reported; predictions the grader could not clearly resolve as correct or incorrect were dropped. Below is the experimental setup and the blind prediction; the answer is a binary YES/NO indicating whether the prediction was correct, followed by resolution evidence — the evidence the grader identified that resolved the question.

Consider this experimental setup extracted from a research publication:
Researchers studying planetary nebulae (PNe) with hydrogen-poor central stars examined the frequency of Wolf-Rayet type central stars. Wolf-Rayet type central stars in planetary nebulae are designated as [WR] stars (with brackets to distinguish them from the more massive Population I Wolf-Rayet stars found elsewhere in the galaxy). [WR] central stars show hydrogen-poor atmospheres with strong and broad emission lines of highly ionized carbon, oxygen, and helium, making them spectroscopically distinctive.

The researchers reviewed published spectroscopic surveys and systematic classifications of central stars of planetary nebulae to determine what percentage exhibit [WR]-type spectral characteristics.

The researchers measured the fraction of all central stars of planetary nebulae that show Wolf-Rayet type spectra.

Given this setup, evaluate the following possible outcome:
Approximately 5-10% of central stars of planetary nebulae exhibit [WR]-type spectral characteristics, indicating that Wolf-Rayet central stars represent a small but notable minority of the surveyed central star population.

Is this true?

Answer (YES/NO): YES